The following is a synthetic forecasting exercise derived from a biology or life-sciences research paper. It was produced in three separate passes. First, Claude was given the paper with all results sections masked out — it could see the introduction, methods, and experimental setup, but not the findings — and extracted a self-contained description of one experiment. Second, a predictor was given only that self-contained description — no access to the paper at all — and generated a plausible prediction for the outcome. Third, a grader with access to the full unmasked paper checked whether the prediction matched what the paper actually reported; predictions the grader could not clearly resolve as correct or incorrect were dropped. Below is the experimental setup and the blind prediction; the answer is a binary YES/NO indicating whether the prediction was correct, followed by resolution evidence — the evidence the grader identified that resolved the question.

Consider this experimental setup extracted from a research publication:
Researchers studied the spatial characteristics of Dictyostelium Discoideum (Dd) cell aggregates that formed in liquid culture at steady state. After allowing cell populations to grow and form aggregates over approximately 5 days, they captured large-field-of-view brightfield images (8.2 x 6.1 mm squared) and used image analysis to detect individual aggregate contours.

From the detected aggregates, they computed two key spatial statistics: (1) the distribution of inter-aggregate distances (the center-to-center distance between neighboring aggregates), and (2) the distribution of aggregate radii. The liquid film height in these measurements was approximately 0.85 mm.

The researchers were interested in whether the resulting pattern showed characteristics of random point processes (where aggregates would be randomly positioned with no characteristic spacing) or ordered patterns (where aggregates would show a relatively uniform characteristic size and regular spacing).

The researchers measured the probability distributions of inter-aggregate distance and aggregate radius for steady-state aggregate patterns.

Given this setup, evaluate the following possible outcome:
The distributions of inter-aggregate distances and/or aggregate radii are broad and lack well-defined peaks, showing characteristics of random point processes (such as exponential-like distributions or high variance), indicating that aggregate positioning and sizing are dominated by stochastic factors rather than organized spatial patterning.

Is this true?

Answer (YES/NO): NO